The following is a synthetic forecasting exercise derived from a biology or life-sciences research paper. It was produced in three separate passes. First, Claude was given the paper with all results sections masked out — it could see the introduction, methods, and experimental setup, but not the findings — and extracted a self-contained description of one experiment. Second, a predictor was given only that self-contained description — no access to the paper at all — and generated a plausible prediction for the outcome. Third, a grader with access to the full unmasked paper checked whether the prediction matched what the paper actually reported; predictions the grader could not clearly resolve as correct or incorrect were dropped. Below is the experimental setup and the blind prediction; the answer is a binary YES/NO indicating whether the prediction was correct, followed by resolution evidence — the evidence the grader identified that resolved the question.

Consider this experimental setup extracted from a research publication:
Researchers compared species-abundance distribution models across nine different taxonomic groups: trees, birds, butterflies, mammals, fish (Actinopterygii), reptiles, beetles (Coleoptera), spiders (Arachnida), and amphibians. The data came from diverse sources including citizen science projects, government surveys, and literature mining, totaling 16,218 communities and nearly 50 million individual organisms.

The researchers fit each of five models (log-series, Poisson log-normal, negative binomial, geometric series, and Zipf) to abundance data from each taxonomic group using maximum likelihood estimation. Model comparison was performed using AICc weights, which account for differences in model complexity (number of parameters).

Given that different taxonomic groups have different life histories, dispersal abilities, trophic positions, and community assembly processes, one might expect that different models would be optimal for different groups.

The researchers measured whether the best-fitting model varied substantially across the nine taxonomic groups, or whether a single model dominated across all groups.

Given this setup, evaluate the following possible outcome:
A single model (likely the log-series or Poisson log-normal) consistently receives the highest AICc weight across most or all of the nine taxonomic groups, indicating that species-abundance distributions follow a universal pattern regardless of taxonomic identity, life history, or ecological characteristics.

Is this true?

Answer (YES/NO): YES